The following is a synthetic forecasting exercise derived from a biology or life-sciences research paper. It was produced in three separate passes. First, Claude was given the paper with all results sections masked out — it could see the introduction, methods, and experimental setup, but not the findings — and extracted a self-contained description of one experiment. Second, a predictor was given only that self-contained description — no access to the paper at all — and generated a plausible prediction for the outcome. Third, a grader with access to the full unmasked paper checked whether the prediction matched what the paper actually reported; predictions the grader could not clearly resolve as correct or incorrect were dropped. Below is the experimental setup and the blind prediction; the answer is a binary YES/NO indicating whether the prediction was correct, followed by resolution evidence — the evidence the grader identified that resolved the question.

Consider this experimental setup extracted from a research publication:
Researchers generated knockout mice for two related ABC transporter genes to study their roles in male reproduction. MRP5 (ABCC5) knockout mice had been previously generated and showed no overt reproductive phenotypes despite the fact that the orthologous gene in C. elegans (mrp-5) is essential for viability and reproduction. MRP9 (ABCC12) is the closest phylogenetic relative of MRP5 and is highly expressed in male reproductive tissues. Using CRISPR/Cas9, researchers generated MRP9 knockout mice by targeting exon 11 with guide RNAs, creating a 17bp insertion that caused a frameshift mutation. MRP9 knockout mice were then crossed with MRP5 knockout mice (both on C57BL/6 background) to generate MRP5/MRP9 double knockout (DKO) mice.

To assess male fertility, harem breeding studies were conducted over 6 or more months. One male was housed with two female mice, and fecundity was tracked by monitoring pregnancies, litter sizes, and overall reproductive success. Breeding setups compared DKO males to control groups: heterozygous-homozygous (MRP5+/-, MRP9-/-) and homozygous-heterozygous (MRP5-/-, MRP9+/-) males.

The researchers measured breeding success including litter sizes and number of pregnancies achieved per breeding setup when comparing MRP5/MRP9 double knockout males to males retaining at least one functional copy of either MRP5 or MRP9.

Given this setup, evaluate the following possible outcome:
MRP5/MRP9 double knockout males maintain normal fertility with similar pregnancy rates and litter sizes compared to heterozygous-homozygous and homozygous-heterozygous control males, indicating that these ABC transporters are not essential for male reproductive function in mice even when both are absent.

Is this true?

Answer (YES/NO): NO